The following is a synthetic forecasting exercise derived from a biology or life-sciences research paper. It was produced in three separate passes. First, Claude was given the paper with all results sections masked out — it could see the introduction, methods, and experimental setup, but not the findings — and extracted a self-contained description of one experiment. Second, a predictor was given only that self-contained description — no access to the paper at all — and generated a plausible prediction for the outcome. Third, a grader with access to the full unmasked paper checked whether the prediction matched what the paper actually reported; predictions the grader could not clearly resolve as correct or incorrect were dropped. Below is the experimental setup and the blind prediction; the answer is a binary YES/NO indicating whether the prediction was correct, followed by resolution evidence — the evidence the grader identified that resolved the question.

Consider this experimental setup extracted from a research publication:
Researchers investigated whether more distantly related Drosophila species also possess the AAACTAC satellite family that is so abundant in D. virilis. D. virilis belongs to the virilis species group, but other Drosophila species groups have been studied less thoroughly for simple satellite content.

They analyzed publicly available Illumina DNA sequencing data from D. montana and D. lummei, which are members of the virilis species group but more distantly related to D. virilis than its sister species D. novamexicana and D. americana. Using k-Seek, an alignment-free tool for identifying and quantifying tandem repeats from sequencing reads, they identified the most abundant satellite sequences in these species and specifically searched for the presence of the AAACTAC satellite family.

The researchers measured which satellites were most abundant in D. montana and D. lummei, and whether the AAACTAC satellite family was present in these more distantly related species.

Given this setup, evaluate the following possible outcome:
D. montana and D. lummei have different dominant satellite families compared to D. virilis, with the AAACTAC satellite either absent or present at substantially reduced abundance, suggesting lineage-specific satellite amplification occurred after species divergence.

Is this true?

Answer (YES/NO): YES